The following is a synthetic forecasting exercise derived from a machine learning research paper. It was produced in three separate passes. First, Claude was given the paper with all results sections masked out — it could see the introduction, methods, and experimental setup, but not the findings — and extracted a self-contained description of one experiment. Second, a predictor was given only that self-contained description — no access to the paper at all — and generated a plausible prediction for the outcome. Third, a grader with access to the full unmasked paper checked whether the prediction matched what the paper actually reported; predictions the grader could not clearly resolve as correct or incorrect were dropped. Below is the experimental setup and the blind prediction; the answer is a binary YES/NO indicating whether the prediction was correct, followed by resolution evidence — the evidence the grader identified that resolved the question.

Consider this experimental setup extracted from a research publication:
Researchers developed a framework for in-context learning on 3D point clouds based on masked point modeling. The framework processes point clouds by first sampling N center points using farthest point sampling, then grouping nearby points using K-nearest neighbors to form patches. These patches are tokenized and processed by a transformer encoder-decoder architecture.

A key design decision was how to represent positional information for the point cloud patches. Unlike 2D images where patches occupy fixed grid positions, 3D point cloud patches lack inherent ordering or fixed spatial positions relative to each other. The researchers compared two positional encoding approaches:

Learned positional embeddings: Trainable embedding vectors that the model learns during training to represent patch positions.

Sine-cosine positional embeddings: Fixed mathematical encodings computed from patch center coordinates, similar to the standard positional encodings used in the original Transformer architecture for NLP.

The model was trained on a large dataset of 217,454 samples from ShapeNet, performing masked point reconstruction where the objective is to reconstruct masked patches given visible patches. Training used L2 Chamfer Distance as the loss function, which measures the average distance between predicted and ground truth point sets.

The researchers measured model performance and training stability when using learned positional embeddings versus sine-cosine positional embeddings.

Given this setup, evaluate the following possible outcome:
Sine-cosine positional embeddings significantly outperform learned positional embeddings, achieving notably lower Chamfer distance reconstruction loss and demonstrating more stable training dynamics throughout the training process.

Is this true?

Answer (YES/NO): NO